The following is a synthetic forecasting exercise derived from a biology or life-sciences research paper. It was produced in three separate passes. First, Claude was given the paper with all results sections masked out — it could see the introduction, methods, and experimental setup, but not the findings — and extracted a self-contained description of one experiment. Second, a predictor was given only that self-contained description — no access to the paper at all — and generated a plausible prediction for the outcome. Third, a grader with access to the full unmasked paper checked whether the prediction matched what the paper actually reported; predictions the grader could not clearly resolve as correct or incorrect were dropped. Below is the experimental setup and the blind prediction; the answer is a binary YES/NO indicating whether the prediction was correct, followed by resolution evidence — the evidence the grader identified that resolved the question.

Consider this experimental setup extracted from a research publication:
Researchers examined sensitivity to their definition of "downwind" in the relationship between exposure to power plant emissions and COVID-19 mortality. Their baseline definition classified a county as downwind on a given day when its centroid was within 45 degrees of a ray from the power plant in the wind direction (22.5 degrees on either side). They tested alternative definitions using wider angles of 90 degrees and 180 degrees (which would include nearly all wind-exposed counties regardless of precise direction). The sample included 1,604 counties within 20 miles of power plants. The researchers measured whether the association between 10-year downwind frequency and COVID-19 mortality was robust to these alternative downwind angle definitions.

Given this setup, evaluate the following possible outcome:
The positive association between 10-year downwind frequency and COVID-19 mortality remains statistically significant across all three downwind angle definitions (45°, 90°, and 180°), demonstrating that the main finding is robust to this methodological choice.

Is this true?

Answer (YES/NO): YES